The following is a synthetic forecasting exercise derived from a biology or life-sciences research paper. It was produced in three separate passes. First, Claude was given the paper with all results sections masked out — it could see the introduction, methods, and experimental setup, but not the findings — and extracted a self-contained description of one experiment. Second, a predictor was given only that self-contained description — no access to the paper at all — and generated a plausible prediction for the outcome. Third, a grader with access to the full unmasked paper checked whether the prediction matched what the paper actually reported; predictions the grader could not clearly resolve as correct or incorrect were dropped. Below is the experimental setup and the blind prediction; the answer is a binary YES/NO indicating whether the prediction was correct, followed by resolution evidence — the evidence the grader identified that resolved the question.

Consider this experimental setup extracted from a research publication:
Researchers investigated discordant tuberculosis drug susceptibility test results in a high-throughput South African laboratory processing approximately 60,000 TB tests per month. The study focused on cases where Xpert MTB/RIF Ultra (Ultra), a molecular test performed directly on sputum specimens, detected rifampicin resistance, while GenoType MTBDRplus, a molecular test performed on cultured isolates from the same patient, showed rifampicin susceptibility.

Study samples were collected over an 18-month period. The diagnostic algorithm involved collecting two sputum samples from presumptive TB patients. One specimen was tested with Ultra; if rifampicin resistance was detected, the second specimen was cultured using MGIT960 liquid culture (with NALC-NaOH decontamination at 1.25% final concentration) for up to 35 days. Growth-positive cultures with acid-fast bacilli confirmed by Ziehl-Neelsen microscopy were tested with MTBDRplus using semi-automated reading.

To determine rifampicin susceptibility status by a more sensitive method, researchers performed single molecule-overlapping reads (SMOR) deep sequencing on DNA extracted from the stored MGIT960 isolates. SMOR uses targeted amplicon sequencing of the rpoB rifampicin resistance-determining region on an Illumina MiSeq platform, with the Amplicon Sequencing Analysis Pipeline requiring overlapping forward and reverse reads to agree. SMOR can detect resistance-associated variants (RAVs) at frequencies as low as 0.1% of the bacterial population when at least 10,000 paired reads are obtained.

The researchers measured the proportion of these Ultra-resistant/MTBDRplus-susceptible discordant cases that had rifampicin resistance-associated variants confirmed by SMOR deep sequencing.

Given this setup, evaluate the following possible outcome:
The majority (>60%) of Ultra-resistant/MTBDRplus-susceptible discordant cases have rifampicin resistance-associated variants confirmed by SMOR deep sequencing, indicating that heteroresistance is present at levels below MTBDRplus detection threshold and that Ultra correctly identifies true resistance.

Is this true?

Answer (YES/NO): YES